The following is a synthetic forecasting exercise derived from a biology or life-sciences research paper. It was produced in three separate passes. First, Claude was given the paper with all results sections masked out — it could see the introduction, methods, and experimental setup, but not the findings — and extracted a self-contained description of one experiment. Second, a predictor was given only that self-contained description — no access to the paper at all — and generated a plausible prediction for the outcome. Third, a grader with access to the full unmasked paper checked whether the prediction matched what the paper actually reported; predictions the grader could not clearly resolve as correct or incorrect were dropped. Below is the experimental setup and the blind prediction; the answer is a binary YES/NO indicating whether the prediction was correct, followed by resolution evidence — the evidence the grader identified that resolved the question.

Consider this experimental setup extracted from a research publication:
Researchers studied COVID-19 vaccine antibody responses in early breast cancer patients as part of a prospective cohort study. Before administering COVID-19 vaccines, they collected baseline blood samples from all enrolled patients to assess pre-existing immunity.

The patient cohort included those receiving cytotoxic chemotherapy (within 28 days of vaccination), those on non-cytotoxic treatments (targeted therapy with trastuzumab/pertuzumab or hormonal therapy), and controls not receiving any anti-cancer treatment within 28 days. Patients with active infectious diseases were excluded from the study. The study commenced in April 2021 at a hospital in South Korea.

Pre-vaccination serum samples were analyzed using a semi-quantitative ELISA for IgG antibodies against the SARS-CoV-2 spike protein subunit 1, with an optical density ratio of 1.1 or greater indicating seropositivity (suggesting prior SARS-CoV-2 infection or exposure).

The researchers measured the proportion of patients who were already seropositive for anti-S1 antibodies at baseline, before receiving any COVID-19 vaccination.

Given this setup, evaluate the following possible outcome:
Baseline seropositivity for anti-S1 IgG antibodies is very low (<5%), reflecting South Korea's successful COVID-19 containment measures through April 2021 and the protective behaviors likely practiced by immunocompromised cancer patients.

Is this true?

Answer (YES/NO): YES